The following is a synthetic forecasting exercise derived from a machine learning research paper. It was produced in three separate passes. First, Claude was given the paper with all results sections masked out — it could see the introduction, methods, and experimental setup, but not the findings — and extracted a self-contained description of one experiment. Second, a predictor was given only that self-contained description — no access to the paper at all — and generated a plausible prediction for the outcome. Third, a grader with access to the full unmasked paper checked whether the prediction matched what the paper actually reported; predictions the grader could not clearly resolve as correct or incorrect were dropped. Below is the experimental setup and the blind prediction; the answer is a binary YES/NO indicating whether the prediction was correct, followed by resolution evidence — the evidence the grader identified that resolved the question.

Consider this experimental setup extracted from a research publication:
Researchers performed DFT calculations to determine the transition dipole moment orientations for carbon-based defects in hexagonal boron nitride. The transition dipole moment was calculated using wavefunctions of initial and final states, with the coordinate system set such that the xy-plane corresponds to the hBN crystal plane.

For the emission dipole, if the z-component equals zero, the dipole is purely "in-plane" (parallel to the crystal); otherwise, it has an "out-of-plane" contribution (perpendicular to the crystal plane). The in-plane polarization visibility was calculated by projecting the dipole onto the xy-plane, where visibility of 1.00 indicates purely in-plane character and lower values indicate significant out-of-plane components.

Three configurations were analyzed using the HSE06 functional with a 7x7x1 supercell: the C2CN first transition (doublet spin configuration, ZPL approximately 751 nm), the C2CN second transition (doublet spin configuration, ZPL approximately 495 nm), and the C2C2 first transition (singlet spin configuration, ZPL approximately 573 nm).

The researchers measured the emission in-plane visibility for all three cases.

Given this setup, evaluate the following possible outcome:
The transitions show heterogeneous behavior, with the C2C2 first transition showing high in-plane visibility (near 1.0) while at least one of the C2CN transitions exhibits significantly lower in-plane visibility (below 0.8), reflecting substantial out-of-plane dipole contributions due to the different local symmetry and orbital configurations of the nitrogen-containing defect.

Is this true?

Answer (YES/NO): NO